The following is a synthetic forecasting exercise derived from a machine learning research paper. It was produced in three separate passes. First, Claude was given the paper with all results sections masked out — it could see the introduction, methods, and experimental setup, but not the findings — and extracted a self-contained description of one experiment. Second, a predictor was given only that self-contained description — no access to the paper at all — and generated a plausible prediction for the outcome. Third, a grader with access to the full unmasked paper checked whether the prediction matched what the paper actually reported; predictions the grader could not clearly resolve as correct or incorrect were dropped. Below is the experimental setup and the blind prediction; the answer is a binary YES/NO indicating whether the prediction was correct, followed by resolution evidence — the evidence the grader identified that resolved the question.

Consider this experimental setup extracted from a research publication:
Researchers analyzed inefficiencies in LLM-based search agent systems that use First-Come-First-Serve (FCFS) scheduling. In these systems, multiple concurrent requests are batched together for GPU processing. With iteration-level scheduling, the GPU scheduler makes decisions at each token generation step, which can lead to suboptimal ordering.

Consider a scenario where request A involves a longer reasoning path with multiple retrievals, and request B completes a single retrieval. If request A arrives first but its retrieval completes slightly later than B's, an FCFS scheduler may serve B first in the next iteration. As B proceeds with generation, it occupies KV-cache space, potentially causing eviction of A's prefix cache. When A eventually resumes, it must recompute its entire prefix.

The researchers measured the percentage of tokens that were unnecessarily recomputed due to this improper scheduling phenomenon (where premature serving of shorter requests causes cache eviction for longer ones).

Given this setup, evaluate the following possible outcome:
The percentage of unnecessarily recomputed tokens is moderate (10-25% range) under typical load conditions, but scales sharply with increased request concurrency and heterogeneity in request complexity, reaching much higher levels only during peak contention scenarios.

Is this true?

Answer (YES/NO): NO